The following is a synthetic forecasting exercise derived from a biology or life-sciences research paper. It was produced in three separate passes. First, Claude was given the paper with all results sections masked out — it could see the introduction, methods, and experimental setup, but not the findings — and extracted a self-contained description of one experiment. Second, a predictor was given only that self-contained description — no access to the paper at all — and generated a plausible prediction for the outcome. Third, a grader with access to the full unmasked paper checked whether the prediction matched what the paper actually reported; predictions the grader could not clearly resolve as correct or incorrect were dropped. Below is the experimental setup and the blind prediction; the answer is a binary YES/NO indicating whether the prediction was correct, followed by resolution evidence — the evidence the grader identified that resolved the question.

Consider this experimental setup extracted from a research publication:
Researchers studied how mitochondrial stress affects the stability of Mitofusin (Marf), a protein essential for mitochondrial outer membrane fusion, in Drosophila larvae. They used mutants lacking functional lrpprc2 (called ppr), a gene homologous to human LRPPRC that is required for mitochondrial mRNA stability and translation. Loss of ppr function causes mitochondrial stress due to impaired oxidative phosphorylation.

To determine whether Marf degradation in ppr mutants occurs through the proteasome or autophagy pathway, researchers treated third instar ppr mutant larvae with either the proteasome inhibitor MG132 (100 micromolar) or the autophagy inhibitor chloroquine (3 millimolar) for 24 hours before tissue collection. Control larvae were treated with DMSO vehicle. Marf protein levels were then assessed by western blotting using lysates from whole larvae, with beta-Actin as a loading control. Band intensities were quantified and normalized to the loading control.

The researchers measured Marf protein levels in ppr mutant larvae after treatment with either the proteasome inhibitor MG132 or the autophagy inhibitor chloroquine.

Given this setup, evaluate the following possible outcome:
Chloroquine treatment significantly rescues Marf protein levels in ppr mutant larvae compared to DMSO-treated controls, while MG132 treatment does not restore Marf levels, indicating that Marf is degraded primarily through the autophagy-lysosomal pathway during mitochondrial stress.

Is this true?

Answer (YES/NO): NO